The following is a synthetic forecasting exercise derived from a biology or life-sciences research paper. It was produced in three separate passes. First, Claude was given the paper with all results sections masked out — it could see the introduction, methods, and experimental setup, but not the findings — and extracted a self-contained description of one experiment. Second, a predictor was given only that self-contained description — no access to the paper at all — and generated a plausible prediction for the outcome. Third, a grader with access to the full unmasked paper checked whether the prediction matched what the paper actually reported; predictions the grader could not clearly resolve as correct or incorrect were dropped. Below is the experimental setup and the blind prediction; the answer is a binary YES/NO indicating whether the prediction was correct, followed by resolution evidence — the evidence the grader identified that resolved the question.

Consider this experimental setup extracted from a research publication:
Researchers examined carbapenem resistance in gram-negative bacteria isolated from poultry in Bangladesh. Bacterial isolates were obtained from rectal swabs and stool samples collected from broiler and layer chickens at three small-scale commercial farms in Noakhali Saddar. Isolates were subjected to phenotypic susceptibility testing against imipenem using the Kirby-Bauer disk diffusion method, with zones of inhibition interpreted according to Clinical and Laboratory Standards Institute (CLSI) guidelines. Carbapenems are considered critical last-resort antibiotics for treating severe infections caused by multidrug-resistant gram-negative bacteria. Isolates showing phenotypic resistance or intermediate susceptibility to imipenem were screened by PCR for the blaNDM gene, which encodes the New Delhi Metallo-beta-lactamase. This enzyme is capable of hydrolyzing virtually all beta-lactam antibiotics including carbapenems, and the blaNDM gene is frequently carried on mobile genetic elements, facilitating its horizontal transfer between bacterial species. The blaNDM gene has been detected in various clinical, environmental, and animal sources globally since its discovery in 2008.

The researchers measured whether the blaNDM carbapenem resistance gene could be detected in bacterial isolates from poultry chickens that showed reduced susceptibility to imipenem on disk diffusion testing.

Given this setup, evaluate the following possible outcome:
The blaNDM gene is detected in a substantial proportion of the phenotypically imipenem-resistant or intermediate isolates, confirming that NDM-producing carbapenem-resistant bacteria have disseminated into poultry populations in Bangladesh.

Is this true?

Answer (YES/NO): NO